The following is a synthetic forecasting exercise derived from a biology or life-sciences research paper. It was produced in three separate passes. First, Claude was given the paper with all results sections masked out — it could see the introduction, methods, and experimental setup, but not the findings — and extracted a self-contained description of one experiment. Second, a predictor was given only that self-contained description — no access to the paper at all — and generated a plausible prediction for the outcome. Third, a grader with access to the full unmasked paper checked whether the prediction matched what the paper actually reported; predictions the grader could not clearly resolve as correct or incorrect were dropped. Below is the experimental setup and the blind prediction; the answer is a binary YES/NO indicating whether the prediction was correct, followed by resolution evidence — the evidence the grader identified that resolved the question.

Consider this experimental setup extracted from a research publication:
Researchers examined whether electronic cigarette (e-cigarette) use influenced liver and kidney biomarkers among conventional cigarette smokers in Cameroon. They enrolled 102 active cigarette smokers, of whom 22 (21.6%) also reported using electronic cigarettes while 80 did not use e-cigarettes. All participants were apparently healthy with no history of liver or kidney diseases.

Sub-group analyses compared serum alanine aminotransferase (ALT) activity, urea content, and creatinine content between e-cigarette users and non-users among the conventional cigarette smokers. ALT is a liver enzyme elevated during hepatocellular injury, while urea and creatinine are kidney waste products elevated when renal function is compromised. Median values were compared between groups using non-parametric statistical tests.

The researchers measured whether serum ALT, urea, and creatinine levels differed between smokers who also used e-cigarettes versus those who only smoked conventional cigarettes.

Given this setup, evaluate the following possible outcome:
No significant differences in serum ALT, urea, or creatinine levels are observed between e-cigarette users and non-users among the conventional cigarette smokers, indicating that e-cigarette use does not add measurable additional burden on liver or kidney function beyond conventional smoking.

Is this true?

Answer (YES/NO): YES